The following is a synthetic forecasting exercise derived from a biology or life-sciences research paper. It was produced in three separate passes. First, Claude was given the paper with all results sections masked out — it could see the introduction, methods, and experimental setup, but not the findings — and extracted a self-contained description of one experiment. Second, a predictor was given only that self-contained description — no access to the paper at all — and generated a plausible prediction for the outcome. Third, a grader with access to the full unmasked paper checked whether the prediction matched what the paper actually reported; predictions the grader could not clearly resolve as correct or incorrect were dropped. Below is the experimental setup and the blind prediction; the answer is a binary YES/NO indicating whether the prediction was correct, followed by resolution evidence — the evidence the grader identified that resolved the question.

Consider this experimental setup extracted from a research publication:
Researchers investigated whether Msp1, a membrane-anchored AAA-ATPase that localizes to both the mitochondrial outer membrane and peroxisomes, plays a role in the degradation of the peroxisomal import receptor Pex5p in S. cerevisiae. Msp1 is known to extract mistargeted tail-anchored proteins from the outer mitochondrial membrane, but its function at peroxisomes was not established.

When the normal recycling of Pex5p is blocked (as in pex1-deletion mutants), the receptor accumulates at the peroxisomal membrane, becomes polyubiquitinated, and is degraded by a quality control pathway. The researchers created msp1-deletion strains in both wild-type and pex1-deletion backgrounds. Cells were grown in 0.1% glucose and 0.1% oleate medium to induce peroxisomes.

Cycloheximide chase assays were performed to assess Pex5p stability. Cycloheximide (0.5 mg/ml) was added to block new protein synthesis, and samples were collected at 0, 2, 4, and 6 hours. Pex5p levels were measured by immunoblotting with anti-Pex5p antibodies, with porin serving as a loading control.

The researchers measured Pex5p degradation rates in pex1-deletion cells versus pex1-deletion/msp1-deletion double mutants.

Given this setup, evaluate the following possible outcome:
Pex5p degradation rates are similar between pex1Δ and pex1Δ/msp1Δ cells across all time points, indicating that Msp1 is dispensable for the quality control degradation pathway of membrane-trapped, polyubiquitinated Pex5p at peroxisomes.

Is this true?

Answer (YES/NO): NO